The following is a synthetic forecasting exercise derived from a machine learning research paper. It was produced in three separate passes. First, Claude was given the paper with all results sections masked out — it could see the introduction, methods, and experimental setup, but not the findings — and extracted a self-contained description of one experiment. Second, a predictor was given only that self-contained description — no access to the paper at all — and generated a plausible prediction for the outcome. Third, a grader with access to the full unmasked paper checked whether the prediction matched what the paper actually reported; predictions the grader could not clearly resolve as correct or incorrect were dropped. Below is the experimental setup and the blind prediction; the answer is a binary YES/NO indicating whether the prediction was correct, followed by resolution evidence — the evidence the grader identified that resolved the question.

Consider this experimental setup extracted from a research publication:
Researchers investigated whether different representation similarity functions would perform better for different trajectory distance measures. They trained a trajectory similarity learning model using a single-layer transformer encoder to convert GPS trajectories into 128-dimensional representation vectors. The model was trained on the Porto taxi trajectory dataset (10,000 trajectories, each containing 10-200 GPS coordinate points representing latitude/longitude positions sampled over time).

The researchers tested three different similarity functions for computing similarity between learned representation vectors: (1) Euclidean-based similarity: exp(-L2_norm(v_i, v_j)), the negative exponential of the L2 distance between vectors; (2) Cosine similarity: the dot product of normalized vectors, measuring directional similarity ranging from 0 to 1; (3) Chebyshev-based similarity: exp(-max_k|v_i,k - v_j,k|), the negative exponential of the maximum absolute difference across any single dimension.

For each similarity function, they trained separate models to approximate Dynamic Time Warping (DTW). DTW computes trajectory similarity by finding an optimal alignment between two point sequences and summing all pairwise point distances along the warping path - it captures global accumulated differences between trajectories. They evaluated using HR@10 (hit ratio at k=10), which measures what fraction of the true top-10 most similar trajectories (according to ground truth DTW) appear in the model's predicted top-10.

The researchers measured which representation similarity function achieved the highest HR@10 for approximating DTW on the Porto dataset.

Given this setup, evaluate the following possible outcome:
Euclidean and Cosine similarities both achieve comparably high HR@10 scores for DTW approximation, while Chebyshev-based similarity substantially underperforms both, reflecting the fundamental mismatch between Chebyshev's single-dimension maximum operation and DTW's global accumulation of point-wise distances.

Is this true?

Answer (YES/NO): NO